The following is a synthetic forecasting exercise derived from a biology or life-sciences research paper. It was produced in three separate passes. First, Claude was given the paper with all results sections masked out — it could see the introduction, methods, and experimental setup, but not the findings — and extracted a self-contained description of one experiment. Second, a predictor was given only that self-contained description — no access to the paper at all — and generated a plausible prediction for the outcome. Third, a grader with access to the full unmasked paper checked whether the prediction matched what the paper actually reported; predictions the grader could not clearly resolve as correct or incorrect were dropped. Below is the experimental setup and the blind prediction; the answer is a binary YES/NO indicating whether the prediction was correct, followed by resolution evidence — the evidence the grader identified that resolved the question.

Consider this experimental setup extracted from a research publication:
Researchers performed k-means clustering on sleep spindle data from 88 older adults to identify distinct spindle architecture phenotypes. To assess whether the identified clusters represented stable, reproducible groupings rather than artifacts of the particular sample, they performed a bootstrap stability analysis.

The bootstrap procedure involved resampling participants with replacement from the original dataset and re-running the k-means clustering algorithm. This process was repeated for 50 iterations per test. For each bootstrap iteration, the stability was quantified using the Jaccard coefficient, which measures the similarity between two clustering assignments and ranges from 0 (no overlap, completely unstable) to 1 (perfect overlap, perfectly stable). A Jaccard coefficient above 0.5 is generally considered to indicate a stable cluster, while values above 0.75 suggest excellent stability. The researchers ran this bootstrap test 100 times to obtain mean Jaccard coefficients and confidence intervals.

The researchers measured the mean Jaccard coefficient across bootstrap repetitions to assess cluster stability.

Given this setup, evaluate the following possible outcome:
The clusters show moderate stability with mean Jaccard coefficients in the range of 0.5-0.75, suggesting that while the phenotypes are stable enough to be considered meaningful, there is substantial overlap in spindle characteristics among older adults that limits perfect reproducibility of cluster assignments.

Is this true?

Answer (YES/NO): NO